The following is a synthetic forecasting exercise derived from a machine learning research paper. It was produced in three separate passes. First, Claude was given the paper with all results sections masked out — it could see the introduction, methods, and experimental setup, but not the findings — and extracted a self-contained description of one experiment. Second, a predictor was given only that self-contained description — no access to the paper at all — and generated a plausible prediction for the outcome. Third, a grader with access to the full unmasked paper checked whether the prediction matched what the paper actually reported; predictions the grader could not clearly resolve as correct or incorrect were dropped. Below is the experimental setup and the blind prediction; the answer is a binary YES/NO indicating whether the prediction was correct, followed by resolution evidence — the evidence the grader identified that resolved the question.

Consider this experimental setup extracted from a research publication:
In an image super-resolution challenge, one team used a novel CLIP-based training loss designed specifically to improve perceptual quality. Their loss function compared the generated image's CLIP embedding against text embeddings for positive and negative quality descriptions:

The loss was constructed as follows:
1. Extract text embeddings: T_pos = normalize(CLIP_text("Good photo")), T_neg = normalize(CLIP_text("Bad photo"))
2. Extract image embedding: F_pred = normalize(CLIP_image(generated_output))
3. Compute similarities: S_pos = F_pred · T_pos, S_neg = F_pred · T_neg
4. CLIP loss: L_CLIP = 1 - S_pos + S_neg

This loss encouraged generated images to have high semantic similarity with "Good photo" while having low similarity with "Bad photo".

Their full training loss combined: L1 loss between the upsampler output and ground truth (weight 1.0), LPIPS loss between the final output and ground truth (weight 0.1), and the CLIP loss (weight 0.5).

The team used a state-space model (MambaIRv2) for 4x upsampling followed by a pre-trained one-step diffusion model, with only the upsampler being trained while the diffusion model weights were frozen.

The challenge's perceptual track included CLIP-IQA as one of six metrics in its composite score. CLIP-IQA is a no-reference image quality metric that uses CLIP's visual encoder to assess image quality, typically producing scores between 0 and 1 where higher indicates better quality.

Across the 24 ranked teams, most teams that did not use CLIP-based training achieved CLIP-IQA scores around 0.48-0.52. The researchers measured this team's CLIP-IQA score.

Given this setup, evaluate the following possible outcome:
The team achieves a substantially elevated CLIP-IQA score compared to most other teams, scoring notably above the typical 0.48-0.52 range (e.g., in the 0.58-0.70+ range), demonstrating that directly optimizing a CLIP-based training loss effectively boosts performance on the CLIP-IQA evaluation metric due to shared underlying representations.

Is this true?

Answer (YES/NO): YES